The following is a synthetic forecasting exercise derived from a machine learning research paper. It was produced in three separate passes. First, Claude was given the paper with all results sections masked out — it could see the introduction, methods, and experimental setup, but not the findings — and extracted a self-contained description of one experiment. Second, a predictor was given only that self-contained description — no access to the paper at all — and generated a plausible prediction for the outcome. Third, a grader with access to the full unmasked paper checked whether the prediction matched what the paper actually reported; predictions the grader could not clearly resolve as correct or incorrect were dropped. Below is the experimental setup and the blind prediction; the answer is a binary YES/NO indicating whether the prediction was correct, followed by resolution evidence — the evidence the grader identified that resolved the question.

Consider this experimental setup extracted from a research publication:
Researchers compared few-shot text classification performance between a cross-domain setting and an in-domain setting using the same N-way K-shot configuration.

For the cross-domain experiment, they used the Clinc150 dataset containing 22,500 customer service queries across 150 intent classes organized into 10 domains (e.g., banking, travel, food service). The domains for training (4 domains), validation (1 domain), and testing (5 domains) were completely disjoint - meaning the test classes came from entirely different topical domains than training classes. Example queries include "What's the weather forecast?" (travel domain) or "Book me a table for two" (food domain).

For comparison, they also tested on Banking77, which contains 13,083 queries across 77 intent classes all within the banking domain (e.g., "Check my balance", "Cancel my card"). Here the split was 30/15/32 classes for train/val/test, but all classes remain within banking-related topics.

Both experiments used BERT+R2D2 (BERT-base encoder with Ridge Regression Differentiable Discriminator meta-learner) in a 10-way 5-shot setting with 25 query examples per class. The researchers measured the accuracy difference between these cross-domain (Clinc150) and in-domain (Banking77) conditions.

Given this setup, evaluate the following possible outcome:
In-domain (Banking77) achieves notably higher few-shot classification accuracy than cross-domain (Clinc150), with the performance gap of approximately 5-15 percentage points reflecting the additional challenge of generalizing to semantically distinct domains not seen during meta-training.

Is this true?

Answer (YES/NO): NO